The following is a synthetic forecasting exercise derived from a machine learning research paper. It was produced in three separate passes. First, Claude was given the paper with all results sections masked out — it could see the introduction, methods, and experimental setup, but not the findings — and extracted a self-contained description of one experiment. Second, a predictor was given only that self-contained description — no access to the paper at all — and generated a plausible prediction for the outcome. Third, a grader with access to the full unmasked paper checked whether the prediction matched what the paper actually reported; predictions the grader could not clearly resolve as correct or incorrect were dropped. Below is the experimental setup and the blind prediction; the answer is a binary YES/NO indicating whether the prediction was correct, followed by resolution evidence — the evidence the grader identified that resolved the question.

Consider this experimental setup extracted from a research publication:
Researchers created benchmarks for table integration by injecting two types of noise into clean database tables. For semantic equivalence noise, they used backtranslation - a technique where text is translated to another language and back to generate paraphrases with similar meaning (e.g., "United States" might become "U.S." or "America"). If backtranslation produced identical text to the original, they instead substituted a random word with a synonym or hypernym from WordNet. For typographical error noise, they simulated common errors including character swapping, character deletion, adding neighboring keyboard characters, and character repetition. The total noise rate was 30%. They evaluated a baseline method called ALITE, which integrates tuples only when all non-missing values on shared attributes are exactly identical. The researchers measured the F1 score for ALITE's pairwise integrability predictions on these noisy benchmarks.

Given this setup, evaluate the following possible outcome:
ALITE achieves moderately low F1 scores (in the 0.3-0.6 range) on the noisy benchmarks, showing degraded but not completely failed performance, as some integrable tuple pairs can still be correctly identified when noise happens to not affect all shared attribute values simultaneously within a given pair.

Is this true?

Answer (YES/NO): NO